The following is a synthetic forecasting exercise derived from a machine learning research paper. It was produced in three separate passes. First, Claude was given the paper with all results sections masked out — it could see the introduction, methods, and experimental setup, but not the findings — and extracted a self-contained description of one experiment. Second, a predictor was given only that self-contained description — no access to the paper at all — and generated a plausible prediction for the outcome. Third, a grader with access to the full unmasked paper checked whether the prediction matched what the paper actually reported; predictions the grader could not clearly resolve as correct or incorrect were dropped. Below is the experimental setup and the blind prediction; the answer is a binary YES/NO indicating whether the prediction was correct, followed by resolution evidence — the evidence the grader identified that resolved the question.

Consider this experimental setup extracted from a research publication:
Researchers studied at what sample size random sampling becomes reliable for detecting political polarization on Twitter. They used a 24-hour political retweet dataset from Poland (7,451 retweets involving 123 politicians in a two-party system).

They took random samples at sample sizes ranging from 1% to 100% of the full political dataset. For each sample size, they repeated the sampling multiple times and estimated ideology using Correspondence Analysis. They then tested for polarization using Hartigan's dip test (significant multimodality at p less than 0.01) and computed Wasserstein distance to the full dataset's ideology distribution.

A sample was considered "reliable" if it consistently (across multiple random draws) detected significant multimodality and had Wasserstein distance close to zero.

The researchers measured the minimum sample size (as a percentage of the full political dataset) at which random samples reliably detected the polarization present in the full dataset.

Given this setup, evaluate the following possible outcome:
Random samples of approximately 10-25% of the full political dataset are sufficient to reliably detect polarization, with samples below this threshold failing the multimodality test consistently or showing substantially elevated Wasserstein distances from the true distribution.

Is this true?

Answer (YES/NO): NO